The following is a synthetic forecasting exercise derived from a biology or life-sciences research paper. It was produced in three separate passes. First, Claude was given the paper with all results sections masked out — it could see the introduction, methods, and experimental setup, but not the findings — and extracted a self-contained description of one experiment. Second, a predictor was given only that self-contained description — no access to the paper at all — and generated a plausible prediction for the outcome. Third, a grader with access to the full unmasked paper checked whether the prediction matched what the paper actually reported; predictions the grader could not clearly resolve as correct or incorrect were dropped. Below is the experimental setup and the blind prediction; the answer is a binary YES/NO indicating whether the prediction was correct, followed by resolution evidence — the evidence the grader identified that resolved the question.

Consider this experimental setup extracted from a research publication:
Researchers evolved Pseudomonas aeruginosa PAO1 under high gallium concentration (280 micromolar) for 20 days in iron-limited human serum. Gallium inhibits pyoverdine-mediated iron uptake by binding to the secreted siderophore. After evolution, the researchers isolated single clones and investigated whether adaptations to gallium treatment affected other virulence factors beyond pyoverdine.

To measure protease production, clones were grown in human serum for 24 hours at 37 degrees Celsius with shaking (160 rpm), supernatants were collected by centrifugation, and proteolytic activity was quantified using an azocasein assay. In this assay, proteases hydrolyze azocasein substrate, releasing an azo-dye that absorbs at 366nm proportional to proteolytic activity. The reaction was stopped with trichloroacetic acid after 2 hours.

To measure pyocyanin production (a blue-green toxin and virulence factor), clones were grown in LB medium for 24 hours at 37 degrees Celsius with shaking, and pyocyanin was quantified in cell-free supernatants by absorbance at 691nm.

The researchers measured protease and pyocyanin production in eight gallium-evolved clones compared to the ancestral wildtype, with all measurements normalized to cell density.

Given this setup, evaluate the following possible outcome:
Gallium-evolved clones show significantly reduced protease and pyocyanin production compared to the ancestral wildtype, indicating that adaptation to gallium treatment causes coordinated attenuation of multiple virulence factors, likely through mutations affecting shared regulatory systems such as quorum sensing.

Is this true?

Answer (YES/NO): NO